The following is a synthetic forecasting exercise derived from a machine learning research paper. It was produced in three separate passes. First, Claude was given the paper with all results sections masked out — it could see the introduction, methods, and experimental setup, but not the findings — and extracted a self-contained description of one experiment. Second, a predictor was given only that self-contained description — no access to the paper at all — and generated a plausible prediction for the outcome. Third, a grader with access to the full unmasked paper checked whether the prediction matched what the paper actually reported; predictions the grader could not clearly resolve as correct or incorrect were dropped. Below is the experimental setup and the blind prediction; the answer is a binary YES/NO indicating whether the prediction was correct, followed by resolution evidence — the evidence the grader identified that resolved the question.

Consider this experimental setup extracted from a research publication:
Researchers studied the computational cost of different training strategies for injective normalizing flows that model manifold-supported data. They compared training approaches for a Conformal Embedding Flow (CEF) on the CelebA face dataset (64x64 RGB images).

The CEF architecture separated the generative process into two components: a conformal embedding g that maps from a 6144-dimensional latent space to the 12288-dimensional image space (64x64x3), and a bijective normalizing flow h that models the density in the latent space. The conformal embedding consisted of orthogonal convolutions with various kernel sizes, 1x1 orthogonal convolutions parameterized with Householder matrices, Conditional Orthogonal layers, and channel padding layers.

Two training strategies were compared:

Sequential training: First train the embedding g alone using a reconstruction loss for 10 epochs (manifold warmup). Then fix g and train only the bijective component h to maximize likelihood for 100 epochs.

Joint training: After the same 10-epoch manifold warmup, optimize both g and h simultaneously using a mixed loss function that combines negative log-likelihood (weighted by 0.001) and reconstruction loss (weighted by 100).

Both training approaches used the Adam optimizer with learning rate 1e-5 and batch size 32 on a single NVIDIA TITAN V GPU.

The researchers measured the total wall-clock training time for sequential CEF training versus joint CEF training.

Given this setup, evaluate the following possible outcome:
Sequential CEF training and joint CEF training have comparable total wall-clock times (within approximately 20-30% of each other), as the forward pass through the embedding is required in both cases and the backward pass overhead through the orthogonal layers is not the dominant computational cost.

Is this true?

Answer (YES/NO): NO